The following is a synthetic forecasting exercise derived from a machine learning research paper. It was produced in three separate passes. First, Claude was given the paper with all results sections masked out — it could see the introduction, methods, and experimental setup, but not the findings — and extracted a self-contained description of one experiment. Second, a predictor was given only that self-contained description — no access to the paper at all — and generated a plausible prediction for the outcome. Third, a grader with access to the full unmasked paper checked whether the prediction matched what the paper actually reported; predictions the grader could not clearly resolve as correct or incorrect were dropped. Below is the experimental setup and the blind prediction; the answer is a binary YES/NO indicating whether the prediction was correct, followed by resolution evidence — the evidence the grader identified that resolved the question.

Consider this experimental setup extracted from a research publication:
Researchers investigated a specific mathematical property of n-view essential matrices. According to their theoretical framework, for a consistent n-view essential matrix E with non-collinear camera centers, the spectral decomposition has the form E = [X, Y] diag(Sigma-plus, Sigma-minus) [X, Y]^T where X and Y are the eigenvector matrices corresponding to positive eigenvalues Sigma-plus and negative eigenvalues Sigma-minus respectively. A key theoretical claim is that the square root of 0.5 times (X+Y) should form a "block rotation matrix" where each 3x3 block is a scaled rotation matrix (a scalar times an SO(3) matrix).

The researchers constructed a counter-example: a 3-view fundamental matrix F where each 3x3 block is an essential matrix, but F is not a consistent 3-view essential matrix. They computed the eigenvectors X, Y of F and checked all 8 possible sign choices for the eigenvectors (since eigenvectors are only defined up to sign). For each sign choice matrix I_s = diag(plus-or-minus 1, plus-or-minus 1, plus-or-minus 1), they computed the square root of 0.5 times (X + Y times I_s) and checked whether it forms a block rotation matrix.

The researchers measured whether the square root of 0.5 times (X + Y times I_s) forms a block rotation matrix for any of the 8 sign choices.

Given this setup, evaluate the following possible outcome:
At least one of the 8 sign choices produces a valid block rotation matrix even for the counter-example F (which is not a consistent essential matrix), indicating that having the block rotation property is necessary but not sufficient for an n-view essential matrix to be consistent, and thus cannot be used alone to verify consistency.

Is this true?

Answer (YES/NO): NO